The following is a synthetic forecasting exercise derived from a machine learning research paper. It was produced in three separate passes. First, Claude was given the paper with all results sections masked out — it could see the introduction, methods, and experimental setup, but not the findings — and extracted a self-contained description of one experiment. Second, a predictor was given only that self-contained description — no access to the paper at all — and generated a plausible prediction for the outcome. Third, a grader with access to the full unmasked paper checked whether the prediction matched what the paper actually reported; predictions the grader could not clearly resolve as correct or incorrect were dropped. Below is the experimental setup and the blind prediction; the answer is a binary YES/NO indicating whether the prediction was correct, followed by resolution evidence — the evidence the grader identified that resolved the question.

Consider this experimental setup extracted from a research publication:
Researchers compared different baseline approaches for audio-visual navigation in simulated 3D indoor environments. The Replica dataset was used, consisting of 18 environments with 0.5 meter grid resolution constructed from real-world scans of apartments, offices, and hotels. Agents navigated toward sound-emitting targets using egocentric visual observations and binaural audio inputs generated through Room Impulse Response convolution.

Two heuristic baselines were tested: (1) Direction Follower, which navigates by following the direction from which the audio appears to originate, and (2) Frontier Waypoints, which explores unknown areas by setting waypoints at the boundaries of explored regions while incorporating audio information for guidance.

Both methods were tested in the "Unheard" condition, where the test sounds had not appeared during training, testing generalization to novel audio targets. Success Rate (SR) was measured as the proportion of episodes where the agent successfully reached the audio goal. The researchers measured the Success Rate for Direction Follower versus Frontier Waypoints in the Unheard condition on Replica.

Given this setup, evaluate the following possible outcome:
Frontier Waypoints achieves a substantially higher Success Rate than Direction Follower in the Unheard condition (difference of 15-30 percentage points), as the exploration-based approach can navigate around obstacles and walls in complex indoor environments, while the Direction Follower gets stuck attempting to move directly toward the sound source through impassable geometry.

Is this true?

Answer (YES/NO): NO